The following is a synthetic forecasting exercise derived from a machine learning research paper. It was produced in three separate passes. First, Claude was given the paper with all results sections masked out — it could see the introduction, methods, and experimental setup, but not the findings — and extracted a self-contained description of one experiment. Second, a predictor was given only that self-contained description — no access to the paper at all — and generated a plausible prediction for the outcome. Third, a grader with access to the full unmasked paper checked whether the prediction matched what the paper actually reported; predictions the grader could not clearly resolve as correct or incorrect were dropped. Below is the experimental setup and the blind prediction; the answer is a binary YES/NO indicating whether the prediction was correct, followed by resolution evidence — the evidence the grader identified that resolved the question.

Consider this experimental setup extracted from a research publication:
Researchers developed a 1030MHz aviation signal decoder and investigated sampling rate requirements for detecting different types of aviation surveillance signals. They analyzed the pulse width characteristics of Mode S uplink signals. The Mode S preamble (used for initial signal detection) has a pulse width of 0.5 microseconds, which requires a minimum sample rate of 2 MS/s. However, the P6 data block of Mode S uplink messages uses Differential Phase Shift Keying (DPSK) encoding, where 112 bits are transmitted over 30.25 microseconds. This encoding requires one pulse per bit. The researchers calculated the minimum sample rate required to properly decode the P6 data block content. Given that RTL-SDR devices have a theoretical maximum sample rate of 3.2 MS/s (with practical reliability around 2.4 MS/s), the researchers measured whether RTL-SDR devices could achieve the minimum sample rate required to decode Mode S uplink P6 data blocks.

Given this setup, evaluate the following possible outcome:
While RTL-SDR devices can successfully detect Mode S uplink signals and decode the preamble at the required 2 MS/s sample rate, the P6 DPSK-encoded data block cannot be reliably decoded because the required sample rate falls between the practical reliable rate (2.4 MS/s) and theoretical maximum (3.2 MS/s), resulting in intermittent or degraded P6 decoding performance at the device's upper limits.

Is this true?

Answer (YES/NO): NO